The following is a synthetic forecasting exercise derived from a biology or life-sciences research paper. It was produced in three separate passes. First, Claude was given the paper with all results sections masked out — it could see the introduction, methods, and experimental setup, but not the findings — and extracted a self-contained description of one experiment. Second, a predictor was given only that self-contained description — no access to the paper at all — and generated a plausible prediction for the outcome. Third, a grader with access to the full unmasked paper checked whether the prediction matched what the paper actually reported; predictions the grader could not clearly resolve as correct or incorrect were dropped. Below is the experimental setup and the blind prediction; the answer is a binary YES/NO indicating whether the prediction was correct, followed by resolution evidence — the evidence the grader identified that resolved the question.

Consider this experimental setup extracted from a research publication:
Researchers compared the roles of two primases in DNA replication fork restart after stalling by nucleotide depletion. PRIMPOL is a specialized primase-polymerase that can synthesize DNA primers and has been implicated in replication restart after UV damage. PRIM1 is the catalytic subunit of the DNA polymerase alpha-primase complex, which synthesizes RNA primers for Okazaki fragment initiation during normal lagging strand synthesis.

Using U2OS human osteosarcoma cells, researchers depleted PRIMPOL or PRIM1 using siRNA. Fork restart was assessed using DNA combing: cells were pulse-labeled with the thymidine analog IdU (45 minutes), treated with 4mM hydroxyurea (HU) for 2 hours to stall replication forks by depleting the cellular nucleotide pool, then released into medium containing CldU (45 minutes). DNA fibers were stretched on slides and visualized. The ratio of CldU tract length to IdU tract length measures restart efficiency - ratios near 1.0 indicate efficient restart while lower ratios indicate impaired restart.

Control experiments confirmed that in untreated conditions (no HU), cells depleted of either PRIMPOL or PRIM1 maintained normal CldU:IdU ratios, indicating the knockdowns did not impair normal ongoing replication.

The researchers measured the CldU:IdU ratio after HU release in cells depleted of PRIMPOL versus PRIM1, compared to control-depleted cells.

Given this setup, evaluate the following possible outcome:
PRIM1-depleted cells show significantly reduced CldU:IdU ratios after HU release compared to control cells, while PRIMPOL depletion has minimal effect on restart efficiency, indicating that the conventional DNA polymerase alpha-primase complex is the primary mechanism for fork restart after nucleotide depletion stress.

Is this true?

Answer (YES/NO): YES